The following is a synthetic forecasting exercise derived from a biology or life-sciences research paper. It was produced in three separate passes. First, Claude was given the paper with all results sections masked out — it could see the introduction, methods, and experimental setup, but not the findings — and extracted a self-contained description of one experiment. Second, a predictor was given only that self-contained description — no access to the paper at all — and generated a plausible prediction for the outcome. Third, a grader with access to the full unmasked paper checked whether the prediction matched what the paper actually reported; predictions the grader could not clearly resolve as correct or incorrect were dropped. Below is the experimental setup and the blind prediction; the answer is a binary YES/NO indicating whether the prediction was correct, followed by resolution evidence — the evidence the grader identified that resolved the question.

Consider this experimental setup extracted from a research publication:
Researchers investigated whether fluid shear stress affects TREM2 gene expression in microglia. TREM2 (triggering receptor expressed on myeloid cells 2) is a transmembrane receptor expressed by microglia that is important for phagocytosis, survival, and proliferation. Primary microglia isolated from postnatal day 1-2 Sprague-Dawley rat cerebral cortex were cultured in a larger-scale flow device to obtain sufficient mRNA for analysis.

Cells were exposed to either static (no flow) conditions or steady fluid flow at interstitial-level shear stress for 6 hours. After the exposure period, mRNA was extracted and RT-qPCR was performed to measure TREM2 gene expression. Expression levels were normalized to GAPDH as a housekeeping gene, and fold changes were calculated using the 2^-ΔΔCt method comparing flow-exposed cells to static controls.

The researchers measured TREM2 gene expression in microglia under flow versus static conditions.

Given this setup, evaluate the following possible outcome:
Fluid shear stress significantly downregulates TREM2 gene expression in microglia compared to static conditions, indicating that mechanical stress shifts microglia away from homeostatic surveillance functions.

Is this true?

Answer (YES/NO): NO